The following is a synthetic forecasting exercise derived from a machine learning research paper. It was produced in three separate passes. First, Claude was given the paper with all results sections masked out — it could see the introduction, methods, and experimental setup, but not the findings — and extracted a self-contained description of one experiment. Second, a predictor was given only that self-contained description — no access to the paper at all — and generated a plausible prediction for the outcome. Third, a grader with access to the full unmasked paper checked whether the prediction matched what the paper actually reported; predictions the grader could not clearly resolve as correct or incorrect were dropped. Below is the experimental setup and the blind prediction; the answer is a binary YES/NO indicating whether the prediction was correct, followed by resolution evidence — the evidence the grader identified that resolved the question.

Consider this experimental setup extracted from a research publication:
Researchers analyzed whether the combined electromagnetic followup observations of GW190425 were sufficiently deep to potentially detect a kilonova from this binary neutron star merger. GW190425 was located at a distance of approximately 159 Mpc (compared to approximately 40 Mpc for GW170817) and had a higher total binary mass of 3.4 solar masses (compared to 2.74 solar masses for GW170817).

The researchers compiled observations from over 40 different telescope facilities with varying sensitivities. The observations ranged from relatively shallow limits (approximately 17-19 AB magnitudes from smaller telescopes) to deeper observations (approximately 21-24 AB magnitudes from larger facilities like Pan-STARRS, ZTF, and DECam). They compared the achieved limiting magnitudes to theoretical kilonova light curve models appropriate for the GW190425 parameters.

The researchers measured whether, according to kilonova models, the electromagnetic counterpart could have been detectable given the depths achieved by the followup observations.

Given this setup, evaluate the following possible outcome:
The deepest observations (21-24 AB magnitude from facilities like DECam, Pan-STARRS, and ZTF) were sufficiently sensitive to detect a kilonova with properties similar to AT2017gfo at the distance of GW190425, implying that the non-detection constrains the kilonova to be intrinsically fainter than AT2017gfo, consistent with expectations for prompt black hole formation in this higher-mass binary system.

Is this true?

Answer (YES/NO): NO